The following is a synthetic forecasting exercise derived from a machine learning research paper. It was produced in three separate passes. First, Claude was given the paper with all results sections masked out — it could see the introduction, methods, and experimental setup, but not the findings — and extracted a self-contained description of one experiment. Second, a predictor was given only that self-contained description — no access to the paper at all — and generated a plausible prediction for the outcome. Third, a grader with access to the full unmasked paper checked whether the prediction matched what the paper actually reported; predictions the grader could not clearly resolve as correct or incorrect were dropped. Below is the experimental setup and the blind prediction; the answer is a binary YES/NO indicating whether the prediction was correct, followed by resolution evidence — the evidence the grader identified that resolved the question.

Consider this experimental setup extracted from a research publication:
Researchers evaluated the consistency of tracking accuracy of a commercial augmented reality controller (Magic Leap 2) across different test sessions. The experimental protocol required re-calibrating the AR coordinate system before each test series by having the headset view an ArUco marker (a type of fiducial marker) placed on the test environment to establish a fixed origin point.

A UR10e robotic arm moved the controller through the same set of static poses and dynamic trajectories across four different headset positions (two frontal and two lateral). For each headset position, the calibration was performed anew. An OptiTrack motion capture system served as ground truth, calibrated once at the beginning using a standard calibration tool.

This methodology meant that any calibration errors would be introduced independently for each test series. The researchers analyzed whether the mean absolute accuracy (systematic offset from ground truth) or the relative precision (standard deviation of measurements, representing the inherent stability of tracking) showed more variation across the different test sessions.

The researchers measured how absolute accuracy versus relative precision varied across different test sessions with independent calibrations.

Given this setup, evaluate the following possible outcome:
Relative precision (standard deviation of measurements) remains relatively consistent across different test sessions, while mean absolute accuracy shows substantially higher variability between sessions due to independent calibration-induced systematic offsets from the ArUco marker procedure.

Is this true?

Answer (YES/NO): YES